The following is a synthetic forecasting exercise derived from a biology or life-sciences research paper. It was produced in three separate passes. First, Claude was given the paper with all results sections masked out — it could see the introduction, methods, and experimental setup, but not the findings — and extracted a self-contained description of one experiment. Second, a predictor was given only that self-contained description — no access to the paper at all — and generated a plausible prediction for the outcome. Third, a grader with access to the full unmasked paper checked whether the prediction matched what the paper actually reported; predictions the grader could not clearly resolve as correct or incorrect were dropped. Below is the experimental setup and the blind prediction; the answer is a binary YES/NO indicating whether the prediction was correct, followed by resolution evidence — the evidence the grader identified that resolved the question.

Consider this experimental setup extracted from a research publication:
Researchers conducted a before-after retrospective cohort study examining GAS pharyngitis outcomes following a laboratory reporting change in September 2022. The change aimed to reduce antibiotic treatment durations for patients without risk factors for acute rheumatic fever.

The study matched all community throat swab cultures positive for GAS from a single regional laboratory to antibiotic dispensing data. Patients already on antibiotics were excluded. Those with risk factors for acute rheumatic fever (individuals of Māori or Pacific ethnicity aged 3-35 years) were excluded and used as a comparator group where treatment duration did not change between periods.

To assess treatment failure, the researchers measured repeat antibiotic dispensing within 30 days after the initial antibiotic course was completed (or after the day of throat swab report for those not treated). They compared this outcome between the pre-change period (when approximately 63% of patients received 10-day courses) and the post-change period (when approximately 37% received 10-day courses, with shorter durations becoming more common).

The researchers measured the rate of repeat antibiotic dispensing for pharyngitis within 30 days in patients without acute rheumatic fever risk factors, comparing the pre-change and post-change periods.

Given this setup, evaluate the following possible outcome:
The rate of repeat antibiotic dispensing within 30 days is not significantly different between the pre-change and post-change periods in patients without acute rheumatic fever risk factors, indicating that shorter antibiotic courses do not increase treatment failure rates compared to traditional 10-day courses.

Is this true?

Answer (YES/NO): YES